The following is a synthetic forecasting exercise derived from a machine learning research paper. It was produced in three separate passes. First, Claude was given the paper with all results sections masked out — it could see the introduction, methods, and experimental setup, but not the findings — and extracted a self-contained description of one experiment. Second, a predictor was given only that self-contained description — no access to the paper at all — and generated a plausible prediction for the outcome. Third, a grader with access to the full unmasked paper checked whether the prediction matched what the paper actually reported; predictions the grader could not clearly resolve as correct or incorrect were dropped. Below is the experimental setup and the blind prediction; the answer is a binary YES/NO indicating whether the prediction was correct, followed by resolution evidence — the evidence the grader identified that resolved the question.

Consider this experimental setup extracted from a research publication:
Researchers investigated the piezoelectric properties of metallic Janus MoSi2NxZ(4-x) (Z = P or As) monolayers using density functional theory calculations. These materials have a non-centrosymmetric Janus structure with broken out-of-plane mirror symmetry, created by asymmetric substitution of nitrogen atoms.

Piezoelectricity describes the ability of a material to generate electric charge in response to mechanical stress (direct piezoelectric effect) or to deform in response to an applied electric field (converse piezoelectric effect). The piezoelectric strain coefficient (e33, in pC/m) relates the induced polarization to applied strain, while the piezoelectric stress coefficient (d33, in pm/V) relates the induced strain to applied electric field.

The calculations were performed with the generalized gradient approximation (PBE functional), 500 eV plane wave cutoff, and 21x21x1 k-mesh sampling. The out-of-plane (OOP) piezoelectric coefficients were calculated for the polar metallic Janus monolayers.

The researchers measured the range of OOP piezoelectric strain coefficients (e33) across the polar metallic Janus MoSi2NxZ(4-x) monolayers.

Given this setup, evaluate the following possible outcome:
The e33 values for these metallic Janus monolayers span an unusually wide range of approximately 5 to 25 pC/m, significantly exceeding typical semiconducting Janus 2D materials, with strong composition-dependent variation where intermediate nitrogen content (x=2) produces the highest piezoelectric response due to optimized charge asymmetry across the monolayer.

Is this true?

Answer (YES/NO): NO